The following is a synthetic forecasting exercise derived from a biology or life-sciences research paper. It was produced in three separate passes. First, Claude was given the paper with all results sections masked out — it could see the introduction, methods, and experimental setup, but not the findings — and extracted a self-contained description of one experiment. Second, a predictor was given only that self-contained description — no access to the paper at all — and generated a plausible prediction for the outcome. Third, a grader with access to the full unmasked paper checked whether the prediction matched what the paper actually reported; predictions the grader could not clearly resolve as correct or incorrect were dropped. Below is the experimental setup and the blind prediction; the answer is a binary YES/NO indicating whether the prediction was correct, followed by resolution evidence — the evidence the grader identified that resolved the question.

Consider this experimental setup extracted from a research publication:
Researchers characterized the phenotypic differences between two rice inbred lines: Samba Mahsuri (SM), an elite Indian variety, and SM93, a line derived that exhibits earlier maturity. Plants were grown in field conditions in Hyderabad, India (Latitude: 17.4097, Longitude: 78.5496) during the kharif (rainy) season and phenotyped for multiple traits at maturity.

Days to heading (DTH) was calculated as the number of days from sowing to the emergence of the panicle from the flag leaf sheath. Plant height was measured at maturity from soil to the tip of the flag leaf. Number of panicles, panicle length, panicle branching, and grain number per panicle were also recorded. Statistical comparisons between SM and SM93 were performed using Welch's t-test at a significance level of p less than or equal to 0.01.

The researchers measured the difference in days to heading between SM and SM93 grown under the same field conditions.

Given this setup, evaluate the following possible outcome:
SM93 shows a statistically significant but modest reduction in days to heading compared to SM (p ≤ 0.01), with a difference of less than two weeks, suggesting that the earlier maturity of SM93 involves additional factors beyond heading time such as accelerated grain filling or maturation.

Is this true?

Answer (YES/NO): NO